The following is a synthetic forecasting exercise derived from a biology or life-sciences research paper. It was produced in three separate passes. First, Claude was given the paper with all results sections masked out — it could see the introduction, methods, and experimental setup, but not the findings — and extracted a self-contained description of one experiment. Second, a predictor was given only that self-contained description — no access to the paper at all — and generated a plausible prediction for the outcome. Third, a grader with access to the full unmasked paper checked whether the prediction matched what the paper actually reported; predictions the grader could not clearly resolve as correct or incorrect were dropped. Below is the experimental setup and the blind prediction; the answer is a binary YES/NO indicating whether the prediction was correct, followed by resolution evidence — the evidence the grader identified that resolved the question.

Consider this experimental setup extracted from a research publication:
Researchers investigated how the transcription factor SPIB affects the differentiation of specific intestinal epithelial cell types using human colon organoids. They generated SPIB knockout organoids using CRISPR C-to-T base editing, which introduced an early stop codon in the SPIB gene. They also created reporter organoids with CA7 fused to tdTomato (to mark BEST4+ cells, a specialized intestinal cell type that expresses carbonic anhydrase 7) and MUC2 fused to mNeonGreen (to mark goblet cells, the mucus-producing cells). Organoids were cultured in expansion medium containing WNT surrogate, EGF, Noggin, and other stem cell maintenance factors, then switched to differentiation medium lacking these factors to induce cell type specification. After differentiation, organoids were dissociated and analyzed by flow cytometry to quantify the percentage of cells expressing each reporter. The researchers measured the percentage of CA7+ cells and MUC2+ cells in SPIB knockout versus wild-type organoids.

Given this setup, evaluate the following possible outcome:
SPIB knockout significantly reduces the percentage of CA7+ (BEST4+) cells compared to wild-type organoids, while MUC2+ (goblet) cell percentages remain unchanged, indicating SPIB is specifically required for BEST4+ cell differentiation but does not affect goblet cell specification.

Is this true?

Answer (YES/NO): NO